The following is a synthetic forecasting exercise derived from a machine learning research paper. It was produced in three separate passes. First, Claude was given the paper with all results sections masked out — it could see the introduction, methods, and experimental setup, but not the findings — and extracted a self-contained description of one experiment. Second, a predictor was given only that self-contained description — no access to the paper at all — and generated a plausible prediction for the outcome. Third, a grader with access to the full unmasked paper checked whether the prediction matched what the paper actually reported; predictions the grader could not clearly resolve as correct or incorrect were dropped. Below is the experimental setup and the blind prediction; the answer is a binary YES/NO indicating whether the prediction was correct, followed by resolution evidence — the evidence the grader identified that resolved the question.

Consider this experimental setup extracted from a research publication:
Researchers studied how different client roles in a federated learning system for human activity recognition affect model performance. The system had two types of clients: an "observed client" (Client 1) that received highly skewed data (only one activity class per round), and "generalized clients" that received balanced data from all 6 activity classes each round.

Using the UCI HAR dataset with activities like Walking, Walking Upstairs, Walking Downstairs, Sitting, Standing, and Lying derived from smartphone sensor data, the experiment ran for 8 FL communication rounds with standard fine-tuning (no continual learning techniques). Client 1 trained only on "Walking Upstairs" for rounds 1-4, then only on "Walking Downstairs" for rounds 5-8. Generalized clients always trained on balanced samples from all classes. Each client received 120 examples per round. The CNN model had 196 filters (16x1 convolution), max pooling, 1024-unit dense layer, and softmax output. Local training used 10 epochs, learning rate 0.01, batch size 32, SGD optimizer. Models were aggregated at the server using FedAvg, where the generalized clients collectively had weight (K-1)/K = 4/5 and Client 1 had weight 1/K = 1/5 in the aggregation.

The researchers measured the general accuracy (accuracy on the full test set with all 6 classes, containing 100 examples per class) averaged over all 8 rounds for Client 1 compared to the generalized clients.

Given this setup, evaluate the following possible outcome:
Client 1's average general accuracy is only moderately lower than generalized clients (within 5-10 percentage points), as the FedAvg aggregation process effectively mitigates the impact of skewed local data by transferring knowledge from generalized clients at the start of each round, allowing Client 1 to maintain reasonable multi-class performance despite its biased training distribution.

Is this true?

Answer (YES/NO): NO